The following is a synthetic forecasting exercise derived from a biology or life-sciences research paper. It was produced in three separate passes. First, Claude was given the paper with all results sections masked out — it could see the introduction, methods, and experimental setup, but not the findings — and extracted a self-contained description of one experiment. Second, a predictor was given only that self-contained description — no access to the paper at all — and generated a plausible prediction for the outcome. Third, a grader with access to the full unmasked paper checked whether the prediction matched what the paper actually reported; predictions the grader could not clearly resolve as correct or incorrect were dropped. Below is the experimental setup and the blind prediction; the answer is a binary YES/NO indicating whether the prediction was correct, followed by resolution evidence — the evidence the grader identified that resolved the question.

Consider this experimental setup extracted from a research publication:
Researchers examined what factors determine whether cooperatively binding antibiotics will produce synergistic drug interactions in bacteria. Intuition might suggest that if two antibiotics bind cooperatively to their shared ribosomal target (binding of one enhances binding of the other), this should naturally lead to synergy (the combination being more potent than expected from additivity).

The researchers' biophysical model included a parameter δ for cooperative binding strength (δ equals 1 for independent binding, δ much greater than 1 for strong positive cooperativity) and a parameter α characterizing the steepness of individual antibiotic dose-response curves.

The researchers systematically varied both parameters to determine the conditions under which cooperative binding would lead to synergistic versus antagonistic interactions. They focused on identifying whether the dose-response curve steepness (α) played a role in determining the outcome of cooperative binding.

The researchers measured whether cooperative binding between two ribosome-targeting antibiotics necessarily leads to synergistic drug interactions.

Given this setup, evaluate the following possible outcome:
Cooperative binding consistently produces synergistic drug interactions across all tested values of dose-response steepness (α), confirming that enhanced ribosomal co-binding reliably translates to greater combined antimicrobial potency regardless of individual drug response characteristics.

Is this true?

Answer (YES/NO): NO